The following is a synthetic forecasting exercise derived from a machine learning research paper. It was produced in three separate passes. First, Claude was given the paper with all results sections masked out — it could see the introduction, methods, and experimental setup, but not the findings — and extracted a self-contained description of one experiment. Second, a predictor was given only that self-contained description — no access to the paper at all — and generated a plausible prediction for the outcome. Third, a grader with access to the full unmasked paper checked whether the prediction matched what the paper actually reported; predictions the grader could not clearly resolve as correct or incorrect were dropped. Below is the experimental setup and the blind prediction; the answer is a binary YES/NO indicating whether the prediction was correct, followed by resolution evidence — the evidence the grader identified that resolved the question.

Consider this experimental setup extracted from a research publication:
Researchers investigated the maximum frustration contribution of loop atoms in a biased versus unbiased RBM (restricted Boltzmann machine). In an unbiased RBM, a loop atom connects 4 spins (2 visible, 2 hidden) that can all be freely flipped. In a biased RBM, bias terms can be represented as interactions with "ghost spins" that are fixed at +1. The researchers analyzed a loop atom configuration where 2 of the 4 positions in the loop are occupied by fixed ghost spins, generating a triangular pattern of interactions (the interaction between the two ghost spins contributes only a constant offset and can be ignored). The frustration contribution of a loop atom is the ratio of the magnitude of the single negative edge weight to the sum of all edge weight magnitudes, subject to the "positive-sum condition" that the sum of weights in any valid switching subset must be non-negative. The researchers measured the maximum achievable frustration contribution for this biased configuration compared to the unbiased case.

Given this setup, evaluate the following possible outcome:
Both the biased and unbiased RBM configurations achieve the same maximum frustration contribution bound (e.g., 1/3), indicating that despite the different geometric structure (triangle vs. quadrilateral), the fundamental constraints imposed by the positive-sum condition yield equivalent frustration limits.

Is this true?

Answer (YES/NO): NO